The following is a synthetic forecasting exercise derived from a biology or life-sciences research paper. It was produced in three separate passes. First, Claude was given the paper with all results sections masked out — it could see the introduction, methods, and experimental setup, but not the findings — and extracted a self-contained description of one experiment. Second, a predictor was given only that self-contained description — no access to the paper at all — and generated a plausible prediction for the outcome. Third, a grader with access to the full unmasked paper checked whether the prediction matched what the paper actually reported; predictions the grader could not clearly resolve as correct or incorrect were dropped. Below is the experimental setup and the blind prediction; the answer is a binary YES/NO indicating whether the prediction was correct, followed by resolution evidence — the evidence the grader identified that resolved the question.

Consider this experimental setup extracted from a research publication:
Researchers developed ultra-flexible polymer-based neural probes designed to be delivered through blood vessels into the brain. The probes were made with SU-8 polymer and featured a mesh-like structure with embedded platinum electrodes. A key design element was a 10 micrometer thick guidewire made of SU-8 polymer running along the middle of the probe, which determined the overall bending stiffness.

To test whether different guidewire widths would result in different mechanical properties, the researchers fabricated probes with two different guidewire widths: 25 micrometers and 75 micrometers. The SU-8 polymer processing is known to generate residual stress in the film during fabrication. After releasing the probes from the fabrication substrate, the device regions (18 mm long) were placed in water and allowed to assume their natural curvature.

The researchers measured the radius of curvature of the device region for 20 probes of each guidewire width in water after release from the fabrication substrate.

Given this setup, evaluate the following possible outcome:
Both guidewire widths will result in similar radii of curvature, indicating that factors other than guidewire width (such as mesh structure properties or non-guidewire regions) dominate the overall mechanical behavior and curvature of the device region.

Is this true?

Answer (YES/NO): NO